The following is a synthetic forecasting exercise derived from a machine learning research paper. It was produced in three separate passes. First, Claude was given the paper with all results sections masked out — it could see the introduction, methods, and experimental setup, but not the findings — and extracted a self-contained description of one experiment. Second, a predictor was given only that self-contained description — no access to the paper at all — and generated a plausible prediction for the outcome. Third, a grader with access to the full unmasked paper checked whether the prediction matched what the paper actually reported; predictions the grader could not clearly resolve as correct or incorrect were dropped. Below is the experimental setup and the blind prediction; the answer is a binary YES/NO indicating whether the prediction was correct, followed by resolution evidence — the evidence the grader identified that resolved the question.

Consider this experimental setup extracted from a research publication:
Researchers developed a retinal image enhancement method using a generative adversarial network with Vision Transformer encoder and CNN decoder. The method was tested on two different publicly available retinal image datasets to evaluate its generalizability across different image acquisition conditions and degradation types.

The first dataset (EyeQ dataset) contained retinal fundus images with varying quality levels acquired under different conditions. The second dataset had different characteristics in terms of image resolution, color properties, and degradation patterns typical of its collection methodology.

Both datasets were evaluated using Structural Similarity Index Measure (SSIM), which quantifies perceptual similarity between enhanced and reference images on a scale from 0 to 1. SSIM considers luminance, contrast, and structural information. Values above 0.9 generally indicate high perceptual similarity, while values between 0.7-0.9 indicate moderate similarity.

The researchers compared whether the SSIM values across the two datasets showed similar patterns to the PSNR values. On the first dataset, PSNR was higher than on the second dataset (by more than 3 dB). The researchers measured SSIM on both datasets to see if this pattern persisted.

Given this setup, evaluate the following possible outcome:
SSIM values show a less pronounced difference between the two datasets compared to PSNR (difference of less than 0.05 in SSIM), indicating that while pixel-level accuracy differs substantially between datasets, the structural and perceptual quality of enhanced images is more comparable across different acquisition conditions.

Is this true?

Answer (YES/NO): YES